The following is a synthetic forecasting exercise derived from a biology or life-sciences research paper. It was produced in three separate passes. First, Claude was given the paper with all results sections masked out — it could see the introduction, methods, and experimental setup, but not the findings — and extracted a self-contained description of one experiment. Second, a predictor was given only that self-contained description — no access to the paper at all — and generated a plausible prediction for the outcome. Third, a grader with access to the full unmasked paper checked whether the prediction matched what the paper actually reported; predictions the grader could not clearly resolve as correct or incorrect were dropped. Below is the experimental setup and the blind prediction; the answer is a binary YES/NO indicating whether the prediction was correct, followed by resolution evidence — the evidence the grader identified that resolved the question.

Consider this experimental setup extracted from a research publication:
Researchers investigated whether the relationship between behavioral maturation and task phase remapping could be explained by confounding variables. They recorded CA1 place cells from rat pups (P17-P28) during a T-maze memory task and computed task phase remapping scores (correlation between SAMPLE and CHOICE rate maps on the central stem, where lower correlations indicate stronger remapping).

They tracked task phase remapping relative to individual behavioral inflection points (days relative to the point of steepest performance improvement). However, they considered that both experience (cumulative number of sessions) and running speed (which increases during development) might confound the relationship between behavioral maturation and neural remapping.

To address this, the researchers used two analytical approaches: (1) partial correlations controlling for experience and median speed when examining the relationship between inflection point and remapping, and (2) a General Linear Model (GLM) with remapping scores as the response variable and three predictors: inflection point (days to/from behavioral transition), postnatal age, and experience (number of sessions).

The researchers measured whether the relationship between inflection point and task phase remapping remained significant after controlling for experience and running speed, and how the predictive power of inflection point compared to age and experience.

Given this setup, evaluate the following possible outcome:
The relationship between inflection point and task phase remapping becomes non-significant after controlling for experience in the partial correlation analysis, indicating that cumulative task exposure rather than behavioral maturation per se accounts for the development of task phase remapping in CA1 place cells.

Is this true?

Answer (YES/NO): NO